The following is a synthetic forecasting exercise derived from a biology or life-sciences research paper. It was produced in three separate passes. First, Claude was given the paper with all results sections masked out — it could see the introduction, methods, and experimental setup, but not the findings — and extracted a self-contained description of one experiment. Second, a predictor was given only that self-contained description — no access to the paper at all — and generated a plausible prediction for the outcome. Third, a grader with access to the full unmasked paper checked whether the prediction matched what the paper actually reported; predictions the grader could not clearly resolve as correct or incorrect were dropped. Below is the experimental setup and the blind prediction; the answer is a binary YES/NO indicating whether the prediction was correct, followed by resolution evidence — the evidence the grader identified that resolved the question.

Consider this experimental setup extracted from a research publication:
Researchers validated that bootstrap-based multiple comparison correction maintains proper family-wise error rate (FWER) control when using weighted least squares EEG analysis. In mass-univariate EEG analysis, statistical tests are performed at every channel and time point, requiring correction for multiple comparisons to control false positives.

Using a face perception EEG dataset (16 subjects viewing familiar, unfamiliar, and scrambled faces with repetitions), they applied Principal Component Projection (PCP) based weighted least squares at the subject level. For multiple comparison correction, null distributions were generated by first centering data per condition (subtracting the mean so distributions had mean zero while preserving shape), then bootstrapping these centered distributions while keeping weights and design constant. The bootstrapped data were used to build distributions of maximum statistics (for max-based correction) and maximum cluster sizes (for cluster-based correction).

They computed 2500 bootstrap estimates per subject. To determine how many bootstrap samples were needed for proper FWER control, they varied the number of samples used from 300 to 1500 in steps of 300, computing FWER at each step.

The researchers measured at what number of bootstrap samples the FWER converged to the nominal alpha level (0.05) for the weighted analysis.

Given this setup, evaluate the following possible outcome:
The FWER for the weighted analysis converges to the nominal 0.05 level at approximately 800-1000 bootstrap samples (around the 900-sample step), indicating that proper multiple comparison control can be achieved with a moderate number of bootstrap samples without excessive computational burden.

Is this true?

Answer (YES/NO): YES